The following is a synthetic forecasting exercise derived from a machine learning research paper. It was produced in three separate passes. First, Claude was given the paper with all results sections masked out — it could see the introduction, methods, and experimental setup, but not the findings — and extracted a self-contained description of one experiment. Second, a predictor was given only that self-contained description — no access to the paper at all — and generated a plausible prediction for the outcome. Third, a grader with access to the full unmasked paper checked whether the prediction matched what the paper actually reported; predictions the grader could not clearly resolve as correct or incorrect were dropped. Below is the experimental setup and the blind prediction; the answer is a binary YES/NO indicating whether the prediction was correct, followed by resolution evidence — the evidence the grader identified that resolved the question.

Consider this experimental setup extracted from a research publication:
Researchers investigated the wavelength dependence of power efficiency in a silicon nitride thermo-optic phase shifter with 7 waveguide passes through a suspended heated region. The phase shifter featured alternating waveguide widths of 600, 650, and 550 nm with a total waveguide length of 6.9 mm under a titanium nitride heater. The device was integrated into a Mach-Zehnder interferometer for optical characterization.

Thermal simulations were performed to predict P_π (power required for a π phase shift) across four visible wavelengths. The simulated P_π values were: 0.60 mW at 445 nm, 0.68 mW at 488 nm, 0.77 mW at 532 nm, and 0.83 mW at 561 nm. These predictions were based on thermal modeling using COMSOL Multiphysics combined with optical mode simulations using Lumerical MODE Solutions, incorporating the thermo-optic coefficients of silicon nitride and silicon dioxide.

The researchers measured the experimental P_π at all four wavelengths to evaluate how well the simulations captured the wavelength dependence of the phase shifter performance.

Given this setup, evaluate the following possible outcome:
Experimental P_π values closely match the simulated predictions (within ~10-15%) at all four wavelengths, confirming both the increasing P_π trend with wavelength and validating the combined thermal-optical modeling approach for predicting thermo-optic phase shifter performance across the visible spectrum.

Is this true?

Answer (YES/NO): YES